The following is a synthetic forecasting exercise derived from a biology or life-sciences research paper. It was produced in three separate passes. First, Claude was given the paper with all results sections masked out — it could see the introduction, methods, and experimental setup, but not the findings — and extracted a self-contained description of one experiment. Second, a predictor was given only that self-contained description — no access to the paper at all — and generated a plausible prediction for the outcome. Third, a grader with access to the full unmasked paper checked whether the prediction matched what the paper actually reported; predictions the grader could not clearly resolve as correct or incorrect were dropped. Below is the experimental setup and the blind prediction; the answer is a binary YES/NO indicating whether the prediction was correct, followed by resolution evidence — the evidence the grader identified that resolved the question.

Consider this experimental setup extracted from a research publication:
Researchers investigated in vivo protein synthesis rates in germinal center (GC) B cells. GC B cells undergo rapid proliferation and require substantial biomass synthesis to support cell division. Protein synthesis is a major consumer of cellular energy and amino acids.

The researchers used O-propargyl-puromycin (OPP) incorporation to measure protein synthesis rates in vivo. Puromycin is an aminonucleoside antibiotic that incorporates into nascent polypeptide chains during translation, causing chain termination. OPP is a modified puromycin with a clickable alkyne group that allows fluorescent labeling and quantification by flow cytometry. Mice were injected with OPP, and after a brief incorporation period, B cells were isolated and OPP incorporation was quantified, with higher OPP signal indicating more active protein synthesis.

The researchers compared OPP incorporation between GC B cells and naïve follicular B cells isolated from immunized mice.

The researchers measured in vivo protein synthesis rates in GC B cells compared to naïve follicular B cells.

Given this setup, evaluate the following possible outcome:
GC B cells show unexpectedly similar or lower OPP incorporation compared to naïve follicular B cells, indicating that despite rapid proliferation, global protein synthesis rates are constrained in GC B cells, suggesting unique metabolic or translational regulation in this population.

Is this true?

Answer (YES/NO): NO